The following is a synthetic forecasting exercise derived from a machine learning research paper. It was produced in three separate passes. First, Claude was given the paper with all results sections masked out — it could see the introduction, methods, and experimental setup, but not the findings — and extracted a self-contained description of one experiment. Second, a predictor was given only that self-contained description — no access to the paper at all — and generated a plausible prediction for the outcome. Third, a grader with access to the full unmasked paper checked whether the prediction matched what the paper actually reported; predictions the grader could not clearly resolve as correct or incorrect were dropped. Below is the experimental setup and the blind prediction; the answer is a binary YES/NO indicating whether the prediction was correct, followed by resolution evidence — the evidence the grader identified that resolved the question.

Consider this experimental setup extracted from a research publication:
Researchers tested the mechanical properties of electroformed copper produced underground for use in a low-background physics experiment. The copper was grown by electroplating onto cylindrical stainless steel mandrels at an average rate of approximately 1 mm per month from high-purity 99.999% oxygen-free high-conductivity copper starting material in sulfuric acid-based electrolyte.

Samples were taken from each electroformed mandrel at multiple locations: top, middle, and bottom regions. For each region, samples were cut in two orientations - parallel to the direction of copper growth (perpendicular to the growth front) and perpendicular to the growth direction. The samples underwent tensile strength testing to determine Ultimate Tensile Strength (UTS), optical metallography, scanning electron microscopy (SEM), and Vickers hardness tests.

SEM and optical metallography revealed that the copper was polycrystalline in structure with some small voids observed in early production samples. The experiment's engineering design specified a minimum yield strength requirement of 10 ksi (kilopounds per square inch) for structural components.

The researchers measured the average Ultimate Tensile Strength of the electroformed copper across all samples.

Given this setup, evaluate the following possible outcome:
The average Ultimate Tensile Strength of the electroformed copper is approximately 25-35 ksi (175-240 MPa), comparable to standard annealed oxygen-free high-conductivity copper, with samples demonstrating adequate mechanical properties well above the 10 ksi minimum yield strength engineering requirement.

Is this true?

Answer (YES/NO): NO